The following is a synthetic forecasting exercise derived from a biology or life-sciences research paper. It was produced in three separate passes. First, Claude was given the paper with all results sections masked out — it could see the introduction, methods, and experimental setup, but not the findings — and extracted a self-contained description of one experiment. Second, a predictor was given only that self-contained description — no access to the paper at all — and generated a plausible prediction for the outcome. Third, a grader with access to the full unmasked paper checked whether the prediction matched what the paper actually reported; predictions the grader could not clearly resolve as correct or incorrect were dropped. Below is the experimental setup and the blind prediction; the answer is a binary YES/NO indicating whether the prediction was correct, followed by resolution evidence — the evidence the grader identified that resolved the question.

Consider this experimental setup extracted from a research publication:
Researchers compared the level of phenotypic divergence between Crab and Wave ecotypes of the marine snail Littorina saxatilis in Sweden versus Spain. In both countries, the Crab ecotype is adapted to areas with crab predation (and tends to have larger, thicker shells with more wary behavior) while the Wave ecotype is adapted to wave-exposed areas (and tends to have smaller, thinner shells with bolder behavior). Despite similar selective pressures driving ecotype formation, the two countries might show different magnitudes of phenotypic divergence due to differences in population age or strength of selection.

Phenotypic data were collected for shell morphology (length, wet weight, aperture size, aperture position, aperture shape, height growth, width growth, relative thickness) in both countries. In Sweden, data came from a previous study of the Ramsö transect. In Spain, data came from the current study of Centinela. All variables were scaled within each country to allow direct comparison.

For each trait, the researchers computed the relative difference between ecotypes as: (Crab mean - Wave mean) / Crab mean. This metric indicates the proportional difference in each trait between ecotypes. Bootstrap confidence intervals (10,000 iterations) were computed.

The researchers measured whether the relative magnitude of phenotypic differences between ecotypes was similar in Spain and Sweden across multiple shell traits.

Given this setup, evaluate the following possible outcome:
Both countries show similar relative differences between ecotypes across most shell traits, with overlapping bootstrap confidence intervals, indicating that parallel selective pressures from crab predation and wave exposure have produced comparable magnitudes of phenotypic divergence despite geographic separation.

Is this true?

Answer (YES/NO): NO